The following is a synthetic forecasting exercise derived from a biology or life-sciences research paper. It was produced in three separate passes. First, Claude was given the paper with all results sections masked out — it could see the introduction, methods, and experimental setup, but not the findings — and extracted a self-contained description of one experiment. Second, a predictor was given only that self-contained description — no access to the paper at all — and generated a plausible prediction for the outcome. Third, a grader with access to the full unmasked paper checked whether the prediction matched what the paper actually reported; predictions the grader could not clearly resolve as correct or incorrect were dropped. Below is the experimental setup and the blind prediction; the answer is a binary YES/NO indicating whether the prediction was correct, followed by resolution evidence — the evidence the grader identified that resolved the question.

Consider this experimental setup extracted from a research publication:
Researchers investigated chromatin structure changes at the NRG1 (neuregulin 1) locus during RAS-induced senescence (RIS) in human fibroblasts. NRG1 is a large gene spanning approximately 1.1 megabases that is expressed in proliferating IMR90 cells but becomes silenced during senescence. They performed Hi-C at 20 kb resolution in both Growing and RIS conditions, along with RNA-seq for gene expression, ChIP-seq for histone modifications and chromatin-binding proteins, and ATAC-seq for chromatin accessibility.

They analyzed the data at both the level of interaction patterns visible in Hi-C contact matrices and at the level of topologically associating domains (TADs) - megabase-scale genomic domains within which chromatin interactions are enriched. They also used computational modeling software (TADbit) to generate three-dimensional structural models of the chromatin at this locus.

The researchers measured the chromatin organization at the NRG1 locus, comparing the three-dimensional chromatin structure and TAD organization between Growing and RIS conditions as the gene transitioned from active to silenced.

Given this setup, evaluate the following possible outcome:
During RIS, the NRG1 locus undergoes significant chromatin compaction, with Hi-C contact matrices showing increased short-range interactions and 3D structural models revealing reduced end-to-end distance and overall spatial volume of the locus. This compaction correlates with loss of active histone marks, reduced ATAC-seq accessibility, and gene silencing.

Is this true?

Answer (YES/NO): NO